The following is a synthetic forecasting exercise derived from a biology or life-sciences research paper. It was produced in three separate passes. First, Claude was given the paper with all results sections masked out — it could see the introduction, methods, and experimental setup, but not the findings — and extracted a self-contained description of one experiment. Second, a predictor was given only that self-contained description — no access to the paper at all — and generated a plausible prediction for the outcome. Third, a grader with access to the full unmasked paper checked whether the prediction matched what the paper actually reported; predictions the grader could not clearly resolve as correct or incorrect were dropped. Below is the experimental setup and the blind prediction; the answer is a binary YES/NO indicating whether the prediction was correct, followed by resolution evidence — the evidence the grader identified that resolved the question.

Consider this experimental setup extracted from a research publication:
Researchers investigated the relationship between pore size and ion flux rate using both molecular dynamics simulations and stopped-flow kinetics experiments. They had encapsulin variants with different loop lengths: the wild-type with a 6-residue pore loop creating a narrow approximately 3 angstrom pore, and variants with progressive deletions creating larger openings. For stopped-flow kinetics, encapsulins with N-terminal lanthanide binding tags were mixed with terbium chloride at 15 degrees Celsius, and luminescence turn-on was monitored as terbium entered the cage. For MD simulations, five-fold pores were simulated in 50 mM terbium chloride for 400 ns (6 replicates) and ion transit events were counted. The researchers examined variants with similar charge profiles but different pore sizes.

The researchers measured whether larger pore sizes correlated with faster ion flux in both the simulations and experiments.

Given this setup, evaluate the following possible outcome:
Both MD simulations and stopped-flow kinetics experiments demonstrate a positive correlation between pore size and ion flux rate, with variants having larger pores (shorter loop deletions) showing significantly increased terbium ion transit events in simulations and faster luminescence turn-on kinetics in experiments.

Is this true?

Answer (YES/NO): NO